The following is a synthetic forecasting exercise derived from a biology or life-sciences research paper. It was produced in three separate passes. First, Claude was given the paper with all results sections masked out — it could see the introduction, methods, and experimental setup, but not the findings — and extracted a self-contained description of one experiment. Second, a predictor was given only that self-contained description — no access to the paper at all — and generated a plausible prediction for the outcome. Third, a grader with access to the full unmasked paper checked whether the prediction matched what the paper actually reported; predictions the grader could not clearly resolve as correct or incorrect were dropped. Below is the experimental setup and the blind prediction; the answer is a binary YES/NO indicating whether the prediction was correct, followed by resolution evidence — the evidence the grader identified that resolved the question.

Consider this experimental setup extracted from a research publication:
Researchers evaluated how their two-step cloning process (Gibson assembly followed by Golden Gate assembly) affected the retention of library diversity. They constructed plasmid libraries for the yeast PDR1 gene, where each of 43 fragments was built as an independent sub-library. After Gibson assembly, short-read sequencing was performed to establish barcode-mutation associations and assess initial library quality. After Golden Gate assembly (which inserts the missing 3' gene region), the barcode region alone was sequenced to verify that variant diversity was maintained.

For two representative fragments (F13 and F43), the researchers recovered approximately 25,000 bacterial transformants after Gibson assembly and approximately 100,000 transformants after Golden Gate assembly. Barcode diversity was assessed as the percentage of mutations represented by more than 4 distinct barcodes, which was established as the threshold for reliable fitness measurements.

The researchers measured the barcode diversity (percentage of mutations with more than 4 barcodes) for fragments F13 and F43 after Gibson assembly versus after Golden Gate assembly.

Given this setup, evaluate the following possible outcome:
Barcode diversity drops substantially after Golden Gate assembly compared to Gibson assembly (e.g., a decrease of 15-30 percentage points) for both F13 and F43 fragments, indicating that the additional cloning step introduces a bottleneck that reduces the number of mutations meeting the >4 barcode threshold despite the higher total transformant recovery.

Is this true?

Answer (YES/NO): NO